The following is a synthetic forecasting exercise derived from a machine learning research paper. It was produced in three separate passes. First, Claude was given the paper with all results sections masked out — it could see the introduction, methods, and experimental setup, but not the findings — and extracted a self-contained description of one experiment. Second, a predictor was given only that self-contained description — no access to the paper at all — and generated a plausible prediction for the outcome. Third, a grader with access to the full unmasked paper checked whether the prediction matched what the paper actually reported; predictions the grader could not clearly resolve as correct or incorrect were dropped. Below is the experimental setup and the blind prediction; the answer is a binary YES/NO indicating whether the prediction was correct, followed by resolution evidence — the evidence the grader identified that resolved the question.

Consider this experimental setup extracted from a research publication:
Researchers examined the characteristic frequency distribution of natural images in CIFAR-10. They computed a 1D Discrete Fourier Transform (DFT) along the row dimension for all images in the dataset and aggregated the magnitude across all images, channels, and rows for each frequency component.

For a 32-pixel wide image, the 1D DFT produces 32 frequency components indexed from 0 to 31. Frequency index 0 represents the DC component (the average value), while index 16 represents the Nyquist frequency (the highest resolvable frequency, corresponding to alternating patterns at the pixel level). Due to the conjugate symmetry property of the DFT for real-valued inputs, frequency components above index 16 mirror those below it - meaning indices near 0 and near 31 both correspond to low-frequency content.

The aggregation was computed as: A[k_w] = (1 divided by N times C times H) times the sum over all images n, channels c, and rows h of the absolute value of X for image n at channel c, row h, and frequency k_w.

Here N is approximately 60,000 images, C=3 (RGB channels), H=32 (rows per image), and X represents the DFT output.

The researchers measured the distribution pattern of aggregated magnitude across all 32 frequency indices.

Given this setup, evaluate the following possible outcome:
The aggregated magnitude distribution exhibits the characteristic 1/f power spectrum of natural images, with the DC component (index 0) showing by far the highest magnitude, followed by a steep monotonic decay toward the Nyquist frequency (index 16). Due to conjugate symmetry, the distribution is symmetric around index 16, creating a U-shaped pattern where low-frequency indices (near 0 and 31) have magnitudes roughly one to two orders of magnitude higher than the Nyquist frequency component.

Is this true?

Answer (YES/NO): NO